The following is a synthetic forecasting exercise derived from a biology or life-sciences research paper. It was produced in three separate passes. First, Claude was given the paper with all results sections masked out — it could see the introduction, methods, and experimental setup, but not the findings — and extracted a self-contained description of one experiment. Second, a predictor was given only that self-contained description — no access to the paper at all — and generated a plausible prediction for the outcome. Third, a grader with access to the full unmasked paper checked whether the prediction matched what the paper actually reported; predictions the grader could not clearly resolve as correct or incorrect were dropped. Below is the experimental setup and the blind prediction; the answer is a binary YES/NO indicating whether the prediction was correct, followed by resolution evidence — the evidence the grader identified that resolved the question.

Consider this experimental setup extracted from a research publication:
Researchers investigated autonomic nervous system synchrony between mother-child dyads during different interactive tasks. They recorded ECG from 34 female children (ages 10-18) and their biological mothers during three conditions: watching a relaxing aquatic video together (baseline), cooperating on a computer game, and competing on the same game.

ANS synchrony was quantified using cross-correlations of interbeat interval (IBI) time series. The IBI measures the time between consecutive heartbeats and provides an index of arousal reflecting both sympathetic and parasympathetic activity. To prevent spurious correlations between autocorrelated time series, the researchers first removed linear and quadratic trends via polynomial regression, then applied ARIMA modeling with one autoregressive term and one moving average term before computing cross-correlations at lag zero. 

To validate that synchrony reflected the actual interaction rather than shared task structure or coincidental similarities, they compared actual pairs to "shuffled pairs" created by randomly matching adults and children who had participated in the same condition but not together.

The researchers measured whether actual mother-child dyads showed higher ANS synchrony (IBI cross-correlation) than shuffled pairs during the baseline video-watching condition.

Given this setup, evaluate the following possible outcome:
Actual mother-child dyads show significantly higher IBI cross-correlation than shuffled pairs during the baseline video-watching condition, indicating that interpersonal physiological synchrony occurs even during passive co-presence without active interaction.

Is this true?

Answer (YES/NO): NO